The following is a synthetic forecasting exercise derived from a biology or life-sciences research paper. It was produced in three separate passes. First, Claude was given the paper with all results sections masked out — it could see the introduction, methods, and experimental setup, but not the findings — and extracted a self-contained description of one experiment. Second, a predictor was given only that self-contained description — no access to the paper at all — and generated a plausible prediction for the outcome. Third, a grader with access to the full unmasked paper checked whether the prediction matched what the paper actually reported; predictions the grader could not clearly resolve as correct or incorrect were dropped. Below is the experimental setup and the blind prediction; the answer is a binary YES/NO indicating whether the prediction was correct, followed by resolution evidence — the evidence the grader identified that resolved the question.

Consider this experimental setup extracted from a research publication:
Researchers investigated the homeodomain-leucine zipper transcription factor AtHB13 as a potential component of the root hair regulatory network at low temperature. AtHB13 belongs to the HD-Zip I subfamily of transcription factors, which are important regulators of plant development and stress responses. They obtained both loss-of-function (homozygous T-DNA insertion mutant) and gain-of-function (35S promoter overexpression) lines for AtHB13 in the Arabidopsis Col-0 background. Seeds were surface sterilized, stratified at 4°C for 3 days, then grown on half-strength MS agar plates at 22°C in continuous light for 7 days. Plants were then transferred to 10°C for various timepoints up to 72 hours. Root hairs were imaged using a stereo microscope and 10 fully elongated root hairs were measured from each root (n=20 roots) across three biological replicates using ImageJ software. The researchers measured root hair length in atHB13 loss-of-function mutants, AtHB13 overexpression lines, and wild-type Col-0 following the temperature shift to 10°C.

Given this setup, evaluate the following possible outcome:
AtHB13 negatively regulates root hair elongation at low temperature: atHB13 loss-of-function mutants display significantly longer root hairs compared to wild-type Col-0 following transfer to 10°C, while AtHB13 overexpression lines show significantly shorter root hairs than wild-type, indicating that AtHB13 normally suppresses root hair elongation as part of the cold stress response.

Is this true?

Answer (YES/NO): NO